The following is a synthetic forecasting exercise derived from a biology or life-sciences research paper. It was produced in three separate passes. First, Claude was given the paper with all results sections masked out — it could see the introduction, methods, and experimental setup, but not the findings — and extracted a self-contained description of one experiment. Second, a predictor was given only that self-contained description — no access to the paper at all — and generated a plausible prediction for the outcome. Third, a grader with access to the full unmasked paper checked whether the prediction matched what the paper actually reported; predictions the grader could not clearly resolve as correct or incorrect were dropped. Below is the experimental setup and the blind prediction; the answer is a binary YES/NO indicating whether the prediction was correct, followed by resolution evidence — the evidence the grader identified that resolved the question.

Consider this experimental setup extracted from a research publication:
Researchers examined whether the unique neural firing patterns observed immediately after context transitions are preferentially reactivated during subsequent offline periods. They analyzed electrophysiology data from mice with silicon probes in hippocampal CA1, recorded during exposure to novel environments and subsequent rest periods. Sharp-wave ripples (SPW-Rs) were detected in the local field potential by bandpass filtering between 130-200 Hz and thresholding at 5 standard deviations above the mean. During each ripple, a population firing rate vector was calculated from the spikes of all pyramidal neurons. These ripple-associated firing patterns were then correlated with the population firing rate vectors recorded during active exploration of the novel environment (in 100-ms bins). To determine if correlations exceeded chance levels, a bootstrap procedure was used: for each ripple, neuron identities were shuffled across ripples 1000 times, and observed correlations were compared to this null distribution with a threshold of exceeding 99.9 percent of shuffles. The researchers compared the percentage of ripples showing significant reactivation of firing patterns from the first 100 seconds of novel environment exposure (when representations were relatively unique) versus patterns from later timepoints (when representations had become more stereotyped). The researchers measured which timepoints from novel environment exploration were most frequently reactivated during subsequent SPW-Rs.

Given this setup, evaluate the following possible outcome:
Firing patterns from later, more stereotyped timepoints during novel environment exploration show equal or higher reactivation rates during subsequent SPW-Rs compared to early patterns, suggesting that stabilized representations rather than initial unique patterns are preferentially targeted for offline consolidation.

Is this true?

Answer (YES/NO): YES